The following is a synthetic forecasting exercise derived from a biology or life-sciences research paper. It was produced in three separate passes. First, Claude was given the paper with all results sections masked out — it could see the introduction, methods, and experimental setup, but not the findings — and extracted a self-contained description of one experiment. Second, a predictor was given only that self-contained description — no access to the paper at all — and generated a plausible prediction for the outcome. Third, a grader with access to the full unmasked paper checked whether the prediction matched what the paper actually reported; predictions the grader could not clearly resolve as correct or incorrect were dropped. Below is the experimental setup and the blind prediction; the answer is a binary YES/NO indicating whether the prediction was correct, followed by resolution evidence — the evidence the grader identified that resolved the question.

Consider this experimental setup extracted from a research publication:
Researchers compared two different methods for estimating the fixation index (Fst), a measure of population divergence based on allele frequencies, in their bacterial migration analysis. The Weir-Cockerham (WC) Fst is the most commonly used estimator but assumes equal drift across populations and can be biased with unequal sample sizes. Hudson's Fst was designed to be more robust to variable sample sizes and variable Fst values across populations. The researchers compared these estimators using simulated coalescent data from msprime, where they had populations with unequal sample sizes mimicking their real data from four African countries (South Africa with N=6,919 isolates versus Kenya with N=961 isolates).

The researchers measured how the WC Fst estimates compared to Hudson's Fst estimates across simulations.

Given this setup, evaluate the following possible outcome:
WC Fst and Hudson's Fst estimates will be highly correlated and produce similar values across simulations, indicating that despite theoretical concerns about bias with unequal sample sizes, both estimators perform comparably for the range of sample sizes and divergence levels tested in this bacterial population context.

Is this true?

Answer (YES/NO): NO